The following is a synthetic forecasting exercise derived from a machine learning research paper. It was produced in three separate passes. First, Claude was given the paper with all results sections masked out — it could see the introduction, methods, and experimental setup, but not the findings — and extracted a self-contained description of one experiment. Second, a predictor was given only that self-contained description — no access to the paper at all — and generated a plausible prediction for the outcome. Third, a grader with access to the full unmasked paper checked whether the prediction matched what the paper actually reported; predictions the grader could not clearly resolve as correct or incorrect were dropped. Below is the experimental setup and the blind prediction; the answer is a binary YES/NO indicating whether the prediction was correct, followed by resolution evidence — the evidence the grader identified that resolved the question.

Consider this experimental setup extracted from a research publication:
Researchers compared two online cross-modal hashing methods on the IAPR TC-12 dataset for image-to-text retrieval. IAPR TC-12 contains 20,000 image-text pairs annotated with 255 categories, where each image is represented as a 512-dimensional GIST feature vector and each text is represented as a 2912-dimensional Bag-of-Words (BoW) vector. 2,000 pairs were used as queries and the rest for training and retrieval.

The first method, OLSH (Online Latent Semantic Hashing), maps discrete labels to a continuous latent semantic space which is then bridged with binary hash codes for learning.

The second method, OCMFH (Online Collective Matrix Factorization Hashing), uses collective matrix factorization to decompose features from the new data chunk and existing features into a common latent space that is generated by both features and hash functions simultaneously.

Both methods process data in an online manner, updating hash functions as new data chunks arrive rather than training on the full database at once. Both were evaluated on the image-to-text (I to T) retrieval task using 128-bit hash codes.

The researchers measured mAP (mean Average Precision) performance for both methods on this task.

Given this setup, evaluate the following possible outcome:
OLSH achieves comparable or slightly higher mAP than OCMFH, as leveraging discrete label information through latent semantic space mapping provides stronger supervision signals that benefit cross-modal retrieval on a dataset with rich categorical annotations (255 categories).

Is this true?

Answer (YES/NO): NO